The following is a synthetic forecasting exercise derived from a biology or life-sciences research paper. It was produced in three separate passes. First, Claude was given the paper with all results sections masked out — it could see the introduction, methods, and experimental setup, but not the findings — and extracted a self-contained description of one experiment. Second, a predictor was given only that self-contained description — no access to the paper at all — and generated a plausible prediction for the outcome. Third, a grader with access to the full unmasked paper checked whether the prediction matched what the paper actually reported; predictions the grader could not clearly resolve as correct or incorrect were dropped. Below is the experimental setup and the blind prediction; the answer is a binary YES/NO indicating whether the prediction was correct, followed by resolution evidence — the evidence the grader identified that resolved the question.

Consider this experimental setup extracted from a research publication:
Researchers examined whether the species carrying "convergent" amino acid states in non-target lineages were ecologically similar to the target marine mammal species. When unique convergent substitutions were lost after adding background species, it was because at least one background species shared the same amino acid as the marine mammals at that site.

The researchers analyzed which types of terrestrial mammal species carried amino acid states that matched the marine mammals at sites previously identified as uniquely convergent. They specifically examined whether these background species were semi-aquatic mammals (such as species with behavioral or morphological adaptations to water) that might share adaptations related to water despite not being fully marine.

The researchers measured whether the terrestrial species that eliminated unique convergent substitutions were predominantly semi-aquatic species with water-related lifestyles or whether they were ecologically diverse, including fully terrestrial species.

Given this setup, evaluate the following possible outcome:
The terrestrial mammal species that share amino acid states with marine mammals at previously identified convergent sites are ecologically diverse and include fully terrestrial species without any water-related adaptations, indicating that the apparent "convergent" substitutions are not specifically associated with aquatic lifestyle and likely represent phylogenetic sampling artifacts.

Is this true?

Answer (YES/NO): YES